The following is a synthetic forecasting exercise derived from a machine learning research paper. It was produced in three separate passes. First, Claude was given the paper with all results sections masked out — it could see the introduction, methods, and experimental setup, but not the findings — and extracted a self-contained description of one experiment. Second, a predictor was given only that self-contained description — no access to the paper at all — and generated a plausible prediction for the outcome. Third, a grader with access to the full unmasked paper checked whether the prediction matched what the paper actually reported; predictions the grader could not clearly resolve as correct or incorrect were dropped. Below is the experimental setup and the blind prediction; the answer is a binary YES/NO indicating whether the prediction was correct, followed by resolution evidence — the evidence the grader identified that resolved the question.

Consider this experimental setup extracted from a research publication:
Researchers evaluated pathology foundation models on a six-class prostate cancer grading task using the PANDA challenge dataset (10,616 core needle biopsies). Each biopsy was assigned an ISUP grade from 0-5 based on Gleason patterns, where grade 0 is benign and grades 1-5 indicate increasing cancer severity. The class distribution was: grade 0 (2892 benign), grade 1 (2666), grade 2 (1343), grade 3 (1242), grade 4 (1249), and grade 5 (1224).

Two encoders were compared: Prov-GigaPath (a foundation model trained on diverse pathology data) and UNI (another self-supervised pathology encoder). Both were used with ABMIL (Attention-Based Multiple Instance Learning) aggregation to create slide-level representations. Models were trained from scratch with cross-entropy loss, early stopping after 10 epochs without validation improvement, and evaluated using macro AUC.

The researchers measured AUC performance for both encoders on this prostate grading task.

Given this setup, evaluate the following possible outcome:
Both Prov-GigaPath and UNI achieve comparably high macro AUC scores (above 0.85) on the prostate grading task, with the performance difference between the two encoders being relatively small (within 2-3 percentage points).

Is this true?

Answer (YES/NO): NO